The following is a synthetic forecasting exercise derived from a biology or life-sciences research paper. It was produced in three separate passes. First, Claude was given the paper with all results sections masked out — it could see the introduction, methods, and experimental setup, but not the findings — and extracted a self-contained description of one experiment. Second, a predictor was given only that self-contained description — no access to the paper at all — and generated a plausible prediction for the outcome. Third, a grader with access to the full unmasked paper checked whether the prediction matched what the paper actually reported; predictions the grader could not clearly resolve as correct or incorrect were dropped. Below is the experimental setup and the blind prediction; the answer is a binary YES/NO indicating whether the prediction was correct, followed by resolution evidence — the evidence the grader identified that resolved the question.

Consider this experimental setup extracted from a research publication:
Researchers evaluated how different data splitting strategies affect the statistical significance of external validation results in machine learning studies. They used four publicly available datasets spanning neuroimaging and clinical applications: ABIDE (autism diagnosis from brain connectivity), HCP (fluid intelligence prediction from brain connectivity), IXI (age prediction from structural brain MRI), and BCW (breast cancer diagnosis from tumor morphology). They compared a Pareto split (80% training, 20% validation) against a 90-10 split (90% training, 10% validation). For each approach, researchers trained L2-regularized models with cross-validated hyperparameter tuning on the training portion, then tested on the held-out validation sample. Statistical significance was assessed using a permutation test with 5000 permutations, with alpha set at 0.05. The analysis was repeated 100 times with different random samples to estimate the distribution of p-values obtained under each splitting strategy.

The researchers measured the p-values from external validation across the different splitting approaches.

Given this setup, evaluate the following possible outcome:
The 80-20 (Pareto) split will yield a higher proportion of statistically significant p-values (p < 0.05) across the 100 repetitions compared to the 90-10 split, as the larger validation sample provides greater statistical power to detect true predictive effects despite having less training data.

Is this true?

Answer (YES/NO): YES